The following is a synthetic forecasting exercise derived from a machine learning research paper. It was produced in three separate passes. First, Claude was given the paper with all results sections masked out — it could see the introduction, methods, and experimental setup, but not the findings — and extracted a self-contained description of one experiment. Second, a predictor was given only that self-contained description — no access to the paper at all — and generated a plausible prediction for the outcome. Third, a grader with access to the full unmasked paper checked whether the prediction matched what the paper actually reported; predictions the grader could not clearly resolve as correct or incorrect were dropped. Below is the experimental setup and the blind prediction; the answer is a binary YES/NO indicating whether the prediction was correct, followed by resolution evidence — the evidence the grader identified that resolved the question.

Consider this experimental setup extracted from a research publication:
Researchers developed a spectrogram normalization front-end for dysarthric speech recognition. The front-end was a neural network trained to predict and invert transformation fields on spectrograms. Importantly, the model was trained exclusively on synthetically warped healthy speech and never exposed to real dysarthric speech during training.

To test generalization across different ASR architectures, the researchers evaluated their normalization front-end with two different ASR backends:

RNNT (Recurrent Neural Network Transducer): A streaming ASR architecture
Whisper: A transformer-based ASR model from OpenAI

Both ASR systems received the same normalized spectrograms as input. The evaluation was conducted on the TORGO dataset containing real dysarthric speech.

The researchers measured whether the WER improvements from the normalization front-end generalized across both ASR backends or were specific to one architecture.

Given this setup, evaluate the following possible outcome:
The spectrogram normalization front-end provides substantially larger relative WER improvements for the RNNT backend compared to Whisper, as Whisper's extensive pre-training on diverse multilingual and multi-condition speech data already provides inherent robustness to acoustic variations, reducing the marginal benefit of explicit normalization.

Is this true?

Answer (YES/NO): NO